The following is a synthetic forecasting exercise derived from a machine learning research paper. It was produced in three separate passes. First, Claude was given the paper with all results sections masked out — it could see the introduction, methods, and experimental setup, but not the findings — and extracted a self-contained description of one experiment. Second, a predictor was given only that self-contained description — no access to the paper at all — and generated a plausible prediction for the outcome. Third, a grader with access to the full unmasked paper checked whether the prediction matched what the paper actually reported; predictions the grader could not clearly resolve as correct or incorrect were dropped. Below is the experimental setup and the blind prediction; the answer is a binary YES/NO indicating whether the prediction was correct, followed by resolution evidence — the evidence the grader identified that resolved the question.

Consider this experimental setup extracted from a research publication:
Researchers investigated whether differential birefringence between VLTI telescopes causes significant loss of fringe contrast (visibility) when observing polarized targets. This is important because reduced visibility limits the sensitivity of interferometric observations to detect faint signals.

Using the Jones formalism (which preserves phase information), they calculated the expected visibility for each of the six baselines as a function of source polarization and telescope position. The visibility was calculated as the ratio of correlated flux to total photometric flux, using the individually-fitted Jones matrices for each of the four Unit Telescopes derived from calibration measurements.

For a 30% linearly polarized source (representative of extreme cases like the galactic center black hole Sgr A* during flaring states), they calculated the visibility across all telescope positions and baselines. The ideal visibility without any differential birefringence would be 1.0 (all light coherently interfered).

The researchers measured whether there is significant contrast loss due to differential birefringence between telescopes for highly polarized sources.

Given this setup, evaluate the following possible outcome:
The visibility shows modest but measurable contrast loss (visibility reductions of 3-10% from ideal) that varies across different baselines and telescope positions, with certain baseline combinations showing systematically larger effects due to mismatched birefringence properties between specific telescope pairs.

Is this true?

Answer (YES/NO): NO